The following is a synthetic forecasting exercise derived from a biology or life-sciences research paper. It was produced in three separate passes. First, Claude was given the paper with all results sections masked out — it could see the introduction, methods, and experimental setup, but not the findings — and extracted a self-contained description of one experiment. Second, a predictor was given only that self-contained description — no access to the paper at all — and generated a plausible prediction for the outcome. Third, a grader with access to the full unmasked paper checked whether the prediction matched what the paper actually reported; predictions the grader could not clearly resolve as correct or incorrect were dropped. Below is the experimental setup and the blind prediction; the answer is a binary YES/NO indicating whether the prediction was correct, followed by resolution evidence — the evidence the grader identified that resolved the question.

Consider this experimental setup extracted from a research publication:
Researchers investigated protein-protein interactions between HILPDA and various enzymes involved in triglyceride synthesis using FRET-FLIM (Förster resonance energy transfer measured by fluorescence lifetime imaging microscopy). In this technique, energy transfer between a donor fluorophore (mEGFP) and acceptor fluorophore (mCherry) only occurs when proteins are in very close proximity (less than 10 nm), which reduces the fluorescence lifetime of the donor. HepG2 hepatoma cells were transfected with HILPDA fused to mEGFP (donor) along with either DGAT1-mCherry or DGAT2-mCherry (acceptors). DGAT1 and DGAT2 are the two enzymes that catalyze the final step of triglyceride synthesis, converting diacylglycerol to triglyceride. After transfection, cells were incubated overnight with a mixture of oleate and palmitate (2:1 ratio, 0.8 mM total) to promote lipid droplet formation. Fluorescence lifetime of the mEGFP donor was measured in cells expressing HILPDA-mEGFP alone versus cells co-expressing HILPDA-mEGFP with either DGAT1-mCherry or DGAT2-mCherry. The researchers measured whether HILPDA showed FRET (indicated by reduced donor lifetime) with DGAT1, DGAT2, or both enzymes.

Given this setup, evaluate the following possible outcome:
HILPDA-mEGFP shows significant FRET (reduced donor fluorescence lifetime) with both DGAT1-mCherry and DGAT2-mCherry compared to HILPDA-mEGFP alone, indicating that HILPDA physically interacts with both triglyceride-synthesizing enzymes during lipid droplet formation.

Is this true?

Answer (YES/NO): YES